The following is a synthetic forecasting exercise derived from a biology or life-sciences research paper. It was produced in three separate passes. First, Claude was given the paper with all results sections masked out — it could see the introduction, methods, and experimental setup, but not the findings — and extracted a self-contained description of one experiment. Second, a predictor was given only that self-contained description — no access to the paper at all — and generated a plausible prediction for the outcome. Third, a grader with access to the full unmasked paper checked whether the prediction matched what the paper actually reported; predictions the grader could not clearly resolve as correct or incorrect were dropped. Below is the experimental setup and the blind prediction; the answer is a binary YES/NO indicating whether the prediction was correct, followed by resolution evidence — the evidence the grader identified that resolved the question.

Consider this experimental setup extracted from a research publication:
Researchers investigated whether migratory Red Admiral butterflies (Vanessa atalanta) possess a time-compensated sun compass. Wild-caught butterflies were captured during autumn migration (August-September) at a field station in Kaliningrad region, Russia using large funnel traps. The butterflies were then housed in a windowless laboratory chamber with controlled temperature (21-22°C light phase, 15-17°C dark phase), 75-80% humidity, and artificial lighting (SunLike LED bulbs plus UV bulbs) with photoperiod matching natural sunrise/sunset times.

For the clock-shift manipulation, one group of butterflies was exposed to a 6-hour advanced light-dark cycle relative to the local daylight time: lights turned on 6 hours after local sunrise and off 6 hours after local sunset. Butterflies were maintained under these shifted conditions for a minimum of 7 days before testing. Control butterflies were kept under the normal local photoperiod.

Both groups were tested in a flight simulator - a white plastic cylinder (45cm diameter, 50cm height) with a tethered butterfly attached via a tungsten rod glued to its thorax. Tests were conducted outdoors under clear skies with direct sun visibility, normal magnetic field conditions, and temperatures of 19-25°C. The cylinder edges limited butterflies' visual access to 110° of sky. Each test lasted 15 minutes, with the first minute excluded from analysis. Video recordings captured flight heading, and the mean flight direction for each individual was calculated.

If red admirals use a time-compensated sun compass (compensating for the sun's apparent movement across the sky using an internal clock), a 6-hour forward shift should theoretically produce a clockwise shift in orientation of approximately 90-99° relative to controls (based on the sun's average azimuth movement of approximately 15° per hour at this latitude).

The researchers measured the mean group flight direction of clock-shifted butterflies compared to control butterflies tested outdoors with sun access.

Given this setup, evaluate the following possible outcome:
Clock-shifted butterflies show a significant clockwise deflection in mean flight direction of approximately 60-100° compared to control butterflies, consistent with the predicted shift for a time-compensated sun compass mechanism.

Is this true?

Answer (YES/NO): NO